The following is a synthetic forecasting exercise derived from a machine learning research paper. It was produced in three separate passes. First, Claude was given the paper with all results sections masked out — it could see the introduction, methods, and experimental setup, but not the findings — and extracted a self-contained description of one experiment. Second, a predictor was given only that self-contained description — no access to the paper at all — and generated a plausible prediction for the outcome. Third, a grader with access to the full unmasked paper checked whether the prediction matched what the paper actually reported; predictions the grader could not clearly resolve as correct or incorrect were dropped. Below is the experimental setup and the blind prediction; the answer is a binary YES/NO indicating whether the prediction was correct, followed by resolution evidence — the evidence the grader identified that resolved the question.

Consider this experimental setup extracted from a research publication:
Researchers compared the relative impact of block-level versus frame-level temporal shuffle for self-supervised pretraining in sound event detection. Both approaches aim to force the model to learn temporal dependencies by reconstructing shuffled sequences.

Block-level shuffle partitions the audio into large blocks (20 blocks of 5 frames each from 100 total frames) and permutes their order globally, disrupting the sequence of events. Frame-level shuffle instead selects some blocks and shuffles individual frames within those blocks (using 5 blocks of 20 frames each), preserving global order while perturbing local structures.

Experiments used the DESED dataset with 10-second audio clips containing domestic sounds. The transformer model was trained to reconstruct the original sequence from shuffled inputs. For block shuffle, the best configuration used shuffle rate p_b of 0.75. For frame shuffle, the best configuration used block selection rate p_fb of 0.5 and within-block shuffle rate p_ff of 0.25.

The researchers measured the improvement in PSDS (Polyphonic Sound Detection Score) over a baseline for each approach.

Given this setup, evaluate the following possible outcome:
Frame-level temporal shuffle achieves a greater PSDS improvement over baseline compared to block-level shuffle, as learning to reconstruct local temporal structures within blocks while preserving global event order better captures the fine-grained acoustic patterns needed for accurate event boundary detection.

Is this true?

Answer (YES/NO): NO